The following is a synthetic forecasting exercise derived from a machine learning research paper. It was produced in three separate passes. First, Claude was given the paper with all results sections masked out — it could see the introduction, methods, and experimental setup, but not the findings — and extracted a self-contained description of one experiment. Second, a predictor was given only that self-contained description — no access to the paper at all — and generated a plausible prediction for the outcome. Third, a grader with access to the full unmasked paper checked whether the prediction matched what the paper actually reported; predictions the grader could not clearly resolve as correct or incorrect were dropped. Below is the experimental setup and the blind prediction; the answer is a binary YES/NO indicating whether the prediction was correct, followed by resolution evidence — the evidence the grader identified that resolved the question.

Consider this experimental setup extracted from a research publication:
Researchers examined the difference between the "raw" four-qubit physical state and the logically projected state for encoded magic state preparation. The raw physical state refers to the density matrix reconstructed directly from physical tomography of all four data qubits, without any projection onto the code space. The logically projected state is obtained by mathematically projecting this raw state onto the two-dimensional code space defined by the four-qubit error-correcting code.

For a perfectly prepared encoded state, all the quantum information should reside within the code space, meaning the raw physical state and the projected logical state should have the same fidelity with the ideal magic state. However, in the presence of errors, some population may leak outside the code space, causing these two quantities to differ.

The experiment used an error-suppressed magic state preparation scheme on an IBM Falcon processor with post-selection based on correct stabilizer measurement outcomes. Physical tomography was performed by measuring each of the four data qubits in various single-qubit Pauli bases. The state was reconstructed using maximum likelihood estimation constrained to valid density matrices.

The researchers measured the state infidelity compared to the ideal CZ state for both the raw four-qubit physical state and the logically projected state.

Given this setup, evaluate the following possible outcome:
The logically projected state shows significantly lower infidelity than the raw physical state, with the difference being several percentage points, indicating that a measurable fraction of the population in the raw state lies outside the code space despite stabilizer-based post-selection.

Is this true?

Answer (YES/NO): YES